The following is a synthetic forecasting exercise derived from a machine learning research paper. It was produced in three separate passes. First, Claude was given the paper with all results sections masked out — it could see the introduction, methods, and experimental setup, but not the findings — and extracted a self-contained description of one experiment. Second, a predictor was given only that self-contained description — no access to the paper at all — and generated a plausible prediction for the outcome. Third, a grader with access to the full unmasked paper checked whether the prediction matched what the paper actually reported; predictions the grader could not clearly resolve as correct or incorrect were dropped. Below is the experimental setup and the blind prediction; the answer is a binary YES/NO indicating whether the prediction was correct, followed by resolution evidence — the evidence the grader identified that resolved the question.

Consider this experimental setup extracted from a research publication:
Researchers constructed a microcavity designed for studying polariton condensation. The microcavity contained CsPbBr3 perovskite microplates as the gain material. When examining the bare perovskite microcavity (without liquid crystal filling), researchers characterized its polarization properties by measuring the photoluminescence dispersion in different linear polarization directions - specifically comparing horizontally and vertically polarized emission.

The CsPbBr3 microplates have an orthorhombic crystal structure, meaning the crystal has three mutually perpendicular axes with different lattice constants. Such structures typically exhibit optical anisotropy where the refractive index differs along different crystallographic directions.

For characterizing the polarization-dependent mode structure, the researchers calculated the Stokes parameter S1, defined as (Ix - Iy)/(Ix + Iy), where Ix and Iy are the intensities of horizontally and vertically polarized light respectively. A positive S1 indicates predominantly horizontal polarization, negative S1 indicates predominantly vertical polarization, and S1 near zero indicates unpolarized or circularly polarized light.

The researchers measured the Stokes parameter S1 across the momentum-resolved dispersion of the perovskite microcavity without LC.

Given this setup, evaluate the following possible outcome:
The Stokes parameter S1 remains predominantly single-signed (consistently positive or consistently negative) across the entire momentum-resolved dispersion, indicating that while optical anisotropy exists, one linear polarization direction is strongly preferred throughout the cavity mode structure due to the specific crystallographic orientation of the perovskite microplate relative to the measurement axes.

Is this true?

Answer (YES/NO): NO